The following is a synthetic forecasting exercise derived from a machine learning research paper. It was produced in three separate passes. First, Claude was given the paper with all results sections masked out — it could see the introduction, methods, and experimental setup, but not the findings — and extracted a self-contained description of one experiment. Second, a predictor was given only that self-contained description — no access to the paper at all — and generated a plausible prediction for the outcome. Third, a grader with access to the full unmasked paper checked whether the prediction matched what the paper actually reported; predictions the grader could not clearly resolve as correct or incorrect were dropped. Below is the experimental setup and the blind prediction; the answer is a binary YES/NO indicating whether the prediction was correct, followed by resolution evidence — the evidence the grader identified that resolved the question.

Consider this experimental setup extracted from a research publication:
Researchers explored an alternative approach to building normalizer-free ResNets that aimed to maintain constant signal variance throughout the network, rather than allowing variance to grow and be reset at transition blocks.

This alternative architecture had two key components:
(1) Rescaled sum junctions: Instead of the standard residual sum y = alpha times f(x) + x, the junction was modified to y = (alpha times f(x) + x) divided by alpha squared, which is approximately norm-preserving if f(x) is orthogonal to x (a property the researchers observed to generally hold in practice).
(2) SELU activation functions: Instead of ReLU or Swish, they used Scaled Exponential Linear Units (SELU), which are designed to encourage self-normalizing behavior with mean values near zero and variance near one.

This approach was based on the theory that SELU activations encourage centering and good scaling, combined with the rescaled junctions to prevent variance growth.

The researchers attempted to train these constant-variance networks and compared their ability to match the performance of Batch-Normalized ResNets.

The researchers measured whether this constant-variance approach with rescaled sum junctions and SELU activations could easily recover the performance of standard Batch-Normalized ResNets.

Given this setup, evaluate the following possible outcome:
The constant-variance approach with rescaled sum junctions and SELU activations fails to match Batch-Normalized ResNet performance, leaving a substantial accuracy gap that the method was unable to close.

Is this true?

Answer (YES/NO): NO